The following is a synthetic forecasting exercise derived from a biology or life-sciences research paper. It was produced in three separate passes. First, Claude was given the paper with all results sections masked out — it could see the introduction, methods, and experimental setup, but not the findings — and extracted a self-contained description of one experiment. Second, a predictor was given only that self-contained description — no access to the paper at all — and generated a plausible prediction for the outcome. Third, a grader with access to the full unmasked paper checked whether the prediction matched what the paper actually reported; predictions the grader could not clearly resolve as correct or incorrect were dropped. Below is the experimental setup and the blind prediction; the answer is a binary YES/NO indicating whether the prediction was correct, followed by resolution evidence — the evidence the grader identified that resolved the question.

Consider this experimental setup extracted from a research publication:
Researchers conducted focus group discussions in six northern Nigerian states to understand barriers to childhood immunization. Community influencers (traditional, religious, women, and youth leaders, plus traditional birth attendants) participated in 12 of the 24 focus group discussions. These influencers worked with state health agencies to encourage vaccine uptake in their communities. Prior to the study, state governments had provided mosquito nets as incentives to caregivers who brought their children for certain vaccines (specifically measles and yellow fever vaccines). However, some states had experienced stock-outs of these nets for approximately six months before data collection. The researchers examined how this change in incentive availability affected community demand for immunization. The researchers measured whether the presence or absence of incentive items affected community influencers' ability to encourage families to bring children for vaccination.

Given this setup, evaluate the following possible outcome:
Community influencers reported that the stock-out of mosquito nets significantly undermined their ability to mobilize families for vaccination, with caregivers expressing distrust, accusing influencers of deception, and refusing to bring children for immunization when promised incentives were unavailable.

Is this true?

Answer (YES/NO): NO